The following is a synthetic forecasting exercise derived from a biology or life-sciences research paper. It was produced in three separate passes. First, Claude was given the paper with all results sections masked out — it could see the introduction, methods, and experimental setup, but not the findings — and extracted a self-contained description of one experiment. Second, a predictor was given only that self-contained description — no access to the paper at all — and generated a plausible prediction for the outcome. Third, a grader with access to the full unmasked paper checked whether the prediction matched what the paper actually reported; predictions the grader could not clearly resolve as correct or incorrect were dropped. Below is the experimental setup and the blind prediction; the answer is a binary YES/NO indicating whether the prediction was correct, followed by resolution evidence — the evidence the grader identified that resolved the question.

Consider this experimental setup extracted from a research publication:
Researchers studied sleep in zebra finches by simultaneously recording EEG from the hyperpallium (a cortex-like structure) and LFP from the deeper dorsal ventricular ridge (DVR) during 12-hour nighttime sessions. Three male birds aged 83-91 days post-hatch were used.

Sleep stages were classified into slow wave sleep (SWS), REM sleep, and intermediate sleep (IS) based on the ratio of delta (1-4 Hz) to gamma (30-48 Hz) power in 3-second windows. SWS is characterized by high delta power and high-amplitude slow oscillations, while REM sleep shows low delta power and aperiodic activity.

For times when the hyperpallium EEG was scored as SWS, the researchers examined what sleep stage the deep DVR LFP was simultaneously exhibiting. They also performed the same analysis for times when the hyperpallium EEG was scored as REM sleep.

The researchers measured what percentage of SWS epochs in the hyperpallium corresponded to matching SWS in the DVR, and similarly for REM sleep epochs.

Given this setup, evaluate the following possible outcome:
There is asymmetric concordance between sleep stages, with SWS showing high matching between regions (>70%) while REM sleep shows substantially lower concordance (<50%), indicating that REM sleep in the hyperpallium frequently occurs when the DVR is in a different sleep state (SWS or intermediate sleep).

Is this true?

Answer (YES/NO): NO